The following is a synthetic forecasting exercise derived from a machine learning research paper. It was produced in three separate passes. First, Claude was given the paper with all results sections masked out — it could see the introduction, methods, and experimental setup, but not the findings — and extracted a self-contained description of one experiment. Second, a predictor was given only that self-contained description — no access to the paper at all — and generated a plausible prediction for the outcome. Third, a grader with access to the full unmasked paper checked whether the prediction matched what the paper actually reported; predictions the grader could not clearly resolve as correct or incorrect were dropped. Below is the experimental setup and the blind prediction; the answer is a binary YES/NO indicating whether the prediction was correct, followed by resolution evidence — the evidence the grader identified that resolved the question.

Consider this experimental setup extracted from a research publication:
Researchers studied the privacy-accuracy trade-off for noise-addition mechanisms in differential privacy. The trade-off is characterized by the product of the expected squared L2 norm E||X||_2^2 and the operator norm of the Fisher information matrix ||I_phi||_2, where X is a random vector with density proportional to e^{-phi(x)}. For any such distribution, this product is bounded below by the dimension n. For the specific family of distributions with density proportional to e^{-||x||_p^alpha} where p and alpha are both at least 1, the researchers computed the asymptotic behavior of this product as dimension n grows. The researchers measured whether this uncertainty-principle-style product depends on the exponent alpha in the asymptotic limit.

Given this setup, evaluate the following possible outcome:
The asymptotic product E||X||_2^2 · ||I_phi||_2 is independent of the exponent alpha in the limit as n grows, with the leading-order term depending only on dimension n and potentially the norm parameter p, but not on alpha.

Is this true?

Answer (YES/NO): YES